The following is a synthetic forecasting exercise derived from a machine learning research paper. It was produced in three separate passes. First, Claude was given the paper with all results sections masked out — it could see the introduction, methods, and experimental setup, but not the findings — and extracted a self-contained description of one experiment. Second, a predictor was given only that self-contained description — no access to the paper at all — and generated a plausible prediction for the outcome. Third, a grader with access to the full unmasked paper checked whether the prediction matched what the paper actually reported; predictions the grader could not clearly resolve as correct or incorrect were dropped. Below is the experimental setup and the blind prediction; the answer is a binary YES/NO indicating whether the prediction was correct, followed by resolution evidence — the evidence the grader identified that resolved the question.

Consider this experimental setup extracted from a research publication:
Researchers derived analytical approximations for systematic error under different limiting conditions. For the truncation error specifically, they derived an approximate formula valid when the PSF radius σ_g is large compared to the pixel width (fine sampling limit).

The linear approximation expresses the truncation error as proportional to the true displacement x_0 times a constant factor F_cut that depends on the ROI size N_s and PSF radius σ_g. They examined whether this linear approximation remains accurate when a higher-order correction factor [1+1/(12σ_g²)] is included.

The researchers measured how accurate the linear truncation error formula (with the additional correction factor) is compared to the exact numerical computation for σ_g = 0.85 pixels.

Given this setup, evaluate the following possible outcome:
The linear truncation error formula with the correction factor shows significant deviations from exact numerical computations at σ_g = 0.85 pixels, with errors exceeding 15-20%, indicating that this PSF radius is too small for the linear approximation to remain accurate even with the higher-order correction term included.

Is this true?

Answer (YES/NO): NO